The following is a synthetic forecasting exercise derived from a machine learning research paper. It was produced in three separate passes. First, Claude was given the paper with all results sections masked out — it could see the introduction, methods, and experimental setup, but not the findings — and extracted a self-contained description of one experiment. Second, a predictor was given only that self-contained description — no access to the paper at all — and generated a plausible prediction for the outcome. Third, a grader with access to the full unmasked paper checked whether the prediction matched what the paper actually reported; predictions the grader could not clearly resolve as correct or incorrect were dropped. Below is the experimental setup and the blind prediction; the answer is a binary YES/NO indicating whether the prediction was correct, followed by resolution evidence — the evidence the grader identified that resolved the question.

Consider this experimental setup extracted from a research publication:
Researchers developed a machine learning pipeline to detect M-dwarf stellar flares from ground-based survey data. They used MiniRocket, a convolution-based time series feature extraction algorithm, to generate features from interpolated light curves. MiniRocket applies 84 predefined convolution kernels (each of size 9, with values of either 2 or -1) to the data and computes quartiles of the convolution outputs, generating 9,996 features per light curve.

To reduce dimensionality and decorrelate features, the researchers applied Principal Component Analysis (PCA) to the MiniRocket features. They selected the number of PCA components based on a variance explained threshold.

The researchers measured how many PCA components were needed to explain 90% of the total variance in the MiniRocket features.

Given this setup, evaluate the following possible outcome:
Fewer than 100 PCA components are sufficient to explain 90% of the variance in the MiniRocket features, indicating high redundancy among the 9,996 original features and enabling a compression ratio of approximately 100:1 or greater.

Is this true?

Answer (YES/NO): YES